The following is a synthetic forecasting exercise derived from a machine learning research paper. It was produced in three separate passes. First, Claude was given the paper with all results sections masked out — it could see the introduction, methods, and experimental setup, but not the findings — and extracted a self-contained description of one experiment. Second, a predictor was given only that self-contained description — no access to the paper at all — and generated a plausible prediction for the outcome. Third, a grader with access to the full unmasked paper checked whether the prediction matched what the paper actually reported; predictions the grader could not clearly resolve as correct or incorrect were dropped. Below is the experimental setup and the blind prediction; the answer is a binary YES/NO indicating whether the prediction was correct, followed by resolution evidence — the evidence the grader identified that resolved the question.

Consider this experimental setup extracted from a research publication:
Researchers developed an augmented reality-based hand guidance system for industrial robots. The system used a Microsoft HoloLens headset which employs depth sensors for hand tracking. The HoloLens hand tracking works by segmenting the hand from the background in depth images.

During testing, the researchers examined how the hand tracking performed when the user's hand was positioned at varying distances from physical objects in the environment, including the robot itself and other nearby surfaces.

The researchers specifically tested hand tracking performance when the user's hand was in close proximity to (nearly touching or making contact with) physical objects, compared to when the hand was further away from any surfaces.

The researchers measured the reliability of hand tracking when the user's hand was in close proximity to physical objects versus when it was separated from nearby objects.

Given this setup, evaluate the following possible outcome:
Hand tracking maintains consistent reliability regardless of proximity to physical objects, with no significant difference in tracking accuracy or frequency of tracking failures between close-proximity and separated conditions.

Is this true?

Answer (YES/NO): NO